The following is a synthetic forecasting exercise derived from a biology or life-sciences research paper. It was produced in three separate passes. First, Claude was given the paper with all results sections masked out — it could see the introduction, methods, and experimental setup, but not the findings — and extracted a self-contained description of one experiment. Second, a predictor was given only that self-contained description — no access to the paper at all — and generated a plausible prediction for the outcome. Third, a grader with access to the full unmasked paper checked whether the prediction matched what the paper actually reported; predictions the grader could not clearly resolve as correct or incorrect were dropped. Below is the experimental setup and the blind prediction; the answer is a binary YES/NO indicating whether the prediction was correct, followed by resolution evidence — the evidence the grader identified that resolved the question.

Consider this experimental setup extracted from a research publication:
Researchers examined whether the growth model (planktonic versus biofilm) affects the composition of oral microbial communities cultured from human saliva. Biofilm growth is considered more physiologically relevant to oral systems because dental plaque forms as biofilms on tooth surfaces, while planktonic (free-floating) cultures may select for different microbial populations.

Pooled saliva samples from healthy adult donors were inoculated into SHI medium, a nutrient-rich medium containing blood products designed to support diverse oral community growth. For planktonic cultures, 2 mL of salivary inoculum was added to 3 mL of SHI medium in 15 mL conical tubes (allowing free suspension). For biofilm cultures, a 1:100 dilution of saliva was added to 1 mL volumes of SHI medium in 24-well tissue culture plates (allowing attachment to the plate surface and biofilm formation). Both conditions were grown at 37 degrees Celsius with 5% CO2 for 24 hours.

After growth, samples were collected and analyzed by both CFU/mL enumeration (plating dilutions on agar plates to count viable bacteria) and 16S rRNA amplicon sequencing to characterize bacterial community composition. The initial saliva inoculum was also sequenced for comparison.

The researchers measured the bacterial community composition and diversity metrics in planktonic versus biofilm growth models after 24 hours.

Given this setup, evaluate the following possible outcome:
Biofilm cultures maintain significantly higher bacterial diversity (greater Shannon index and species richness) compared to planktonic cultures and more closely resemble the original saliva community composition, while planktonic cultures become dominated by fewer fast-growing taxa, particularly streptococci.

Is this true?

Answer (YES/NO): NO